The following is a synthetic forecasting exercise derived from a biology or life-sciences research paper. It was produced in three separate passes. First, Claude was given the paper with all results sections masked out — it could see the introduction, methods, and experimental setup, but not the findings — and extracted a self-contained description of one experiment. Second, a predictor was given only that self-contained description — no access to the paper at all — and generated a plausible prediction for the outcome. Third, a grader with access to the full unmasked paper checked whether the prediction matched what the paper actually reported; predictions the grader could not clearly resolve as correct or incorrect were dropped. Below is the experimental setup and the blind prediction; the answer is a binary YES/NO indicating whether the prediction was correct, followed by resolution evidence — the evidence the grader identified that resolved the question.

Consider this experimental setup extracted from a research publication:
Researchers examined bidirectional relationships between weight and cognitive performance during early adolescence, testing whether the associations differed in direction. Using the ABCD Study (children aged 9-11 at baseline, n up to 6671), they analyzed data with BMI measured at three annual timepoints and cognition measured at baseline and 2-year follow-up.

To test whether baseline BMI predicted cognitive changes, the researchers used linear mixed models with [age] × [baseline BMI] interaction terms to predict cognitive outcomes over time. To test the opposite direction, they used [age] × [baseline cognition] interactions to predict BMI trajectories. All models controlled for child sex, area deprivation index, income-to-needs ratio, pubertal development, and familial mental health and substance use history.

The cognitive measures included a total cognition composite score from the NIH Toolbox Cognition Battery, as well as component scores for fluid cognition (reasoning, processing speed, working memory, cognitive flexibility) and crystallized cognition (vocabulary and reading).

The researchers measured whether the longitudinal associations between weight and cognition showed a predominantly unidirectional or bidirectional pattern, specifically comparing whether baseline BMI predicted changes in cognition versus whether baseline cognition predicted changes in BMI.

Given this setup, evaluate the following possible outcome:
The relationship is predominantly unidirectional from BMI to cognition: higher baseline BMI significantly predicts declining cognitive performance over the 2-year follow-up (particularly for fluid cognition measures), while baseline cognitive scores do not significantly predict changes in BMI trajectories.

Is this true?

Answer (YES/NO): NO